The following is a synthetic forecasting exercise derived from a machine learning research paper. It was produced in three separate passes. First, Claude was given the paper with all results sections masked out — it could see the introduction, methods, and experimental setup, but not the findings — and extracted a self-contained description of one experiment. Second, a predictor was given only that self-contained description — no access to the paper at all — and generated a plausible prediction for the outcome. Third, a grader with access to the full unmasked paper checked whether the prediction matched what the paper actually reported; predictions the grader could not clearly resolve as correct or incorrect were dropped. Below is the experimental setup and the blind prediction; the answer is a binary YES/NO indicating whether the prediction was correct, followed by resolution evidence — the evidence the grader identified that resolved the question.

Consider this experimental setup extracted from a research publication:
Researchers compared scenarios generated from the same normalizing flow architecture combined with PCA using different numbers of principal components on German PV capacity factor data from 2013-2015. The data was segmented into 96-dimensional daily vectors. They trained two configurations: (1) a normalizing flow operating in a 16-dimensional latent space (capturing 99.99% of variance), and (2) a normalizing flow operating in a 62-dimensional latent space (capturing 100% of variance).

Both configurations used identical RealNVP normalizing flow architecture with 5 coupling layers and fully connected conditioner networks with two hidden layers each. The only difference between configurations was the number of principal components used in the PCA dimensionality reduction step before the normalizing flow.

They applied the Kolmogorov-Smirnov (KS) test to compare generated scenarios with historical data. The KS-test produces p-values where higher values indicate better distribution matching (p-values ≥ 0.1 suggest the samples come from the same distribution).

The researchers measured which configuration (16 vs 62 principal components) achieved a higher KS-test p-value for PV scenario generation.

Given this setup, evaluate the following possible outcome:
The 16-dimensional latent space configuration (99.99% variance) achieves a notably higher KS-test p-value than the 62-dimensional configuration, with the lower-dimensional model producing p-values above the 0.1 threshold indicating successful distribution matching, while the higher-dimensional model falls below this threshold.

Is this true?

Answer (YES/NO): YES